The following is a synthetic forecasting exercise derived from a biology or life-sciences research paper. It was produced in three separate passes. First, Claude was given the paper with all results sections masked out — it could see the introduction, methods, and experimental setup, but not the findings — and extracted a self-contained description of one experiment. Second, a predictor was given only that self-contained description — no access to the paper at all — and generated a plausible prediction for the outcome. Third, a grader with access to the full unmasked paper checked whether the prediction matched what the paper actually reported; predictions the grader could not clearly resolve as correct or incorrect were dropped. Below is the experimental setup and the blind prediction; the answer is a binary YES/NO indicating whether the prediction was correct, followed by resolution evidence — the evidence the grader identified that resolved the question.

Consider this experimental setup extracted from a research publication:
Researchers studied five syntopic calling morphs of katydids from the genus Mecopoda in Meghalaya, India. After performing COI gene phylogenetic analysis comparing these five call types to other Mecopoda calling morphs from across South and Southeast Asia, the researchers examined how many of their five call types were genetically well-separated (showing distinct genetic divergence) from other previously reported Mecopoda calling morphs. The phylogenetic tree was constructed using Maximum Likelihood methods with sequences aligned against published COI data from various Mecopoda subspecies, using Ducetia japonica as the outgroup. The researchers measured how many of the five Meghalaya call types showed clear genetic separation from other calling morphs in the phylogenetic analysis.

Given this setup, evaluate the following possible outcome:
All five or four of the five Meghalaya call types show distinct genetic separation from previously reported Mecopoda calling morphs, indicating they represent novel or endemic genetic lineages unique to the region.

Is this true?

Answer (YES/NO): NO